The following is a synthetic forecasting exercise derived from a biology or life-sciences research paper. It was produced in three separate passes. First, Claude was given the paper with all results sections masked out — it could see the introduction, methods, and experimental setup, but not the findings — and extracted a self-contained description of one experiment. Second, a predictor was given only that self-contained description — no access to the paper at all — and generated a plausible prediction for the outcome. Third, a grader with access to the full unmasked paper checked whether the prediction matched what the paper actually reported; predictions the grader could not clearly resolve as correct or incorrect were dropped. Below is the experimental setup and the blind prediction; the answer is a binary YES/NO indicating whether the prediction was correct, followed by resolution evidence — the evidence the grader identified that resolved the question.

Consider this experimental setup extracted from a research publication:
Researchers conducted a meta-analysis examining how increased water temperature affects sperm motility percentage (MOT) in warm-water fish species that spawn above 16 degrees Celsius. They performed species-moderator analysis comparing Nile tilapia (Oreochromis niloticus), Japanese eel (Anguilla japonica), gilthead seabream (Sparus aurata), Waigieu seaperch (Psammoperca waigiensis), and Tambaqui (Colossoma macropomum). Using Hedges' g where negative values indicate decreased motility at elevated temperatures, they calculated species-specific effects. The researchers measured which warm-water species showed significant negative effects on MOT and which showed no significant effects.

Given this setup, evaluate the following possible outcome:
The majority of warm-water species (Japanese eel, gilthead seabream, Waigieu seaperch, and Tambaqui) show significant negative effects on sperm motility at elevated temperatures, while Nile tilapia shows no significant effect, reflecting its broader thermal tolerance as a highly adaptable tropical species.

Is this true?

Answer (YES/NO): NO